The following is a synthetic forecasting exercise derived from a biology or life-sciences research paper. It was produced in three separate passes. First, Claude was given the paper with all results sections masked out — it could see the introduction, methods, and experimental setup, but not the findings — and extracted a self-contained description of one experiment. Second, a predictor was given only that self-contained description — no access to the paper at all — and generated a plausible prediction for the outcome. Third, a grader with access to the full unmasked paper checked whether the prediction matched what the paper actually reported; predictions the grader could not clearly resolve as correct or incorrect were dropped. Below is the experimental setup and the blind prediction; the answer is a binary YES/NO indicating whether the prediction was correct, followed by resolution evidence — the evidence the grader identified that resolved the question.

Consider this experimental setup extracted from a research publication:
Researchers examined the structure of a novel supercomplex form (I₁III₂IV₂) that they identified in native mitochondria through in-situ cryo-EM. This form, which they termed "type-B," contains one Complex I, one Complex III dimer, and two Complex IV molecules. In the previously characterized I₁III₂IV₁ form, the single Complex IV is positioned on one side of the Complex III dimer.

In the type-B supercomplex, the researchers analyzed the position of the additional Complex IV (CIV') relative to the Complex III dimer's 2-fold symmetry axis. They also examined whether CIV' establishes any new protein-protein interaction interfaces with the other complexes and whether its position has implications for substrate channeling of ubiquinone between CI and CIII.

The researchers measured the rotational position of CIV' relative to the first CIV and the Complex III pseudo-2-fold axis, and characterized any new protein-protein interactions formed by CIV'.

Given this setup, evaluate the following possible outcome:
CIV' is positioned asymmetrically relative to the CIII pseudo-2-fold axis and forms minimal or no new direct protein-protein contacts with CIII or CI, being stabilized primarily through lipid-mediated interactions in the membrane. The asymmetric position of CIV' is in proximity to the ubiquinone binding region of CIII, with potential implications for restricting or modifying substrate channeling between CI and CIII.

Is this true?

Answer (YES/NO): NO